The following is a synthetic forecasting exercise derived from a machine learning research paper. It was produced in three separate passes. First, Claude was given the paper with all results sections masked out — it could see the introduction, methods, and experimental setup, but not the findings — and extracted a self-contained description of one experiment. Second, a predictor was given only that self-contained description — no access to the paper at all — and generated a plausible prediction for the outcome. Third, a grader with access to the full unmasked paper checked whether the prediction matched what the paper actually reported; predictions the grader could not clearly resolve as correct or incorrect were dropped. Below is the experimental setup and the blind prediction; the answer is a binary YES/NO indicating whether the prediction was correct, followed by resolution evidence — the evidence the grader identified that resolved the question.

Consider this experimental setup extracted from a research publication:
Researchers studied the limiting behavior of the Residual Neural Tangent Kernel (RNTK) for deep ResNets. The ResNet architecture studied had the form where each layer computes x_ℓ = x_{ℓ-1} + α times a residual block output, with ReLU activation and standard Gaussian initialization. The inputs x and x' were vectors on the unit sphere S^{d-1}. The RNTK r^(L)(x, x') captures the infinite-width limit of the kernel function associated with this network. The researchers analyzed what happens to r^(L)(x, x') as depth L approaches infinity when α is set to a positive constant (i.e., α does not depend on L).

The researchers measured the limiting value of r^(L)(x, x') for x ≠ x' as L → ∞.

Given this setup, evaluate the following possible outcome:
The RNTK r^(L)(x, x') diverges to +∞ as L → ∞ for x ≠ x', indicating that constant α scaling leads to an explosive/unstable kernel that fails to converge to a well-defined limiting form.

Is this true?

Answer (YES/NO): NO